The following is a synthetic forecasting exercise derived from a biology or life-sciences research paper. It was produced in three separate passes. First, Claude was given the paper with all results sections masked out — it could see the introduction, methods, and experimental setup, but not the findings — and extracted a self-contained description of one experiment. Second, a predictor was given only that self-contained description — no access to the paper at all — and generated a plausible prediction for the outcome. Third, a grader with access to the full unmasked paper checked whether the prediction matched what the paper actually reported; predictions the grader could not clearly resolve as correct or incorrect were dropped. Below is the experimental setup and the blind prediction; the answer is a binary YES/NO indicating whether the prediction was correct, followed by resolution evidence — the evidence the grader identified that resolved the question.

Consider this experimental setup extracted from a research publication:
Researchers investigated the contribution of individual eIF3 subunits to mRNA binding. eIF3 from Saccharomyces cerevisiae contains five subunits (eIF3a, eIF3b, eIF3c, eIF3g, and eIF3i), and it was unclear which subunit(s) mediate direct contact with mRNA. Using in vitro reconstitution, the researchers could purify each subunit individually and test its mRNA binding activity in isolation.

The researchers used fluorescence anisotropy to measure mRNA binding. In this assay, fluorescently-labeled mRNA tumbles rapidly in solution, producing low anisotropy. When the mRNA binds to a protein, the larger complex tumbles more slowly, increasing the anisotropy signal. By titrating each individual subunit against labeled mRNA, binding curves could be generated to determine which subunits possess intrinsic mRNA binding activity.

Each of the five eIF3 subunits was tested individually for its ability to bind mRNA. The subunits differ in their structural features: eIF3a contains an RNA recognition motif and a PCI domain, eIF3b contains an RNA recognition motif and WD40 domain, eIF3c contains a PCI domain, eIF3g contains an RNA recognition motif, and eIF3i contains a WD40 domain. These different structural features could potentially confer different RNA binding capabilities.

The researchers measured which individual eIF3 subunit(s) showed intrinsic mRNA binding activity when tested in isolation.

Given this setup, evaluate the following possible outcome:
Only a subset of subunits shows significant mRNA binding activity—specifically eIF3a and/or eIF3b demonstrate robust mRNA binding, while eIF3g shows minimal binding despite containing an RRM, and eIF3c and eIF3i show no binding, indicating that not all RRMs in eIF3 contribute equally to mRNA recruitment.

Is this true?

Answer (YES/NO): NO